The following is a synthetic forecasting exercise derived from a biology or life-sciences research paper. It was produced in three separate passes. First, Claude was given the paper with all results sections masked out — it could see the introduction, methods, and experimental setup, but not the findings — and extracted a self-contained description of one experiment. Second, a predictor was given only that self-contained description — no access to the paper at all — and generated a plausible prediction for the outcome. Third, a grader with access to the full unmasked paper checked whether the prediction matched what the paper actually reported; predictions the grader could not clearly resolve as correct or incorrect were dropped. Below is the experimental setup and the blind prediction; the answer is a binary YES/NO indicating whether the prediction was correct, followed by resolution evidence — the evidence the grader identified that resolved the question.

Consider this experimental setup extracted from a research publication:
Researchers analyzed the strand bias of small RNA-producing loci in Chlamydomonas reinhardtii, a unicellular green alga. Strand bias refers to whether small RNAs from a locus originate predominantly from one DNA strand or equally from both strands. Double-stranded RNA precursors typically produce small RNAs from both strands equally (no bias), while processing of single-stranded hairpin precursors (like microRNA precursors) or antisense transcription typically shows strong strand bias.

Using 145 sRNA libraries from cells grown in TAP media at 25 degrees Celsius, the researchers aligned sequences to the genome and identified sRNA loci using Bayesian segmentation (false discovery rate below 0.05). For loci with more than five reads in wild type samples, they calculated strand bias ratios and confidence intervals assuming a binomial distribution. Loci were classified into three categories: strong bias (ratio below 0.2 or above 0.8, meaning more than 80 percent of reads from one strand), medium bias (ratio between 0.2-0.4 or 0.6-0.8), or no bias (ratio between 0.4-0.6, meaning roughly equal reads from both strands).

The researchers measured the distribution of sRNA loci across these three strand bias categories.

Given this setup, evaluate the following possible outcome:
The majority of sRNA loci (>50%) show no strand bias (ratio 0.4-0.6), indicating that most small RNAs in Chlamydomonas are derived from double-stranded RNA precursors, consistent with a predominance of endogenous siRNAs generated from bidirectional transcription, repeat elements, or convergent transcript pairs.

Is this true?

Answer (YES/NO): NO